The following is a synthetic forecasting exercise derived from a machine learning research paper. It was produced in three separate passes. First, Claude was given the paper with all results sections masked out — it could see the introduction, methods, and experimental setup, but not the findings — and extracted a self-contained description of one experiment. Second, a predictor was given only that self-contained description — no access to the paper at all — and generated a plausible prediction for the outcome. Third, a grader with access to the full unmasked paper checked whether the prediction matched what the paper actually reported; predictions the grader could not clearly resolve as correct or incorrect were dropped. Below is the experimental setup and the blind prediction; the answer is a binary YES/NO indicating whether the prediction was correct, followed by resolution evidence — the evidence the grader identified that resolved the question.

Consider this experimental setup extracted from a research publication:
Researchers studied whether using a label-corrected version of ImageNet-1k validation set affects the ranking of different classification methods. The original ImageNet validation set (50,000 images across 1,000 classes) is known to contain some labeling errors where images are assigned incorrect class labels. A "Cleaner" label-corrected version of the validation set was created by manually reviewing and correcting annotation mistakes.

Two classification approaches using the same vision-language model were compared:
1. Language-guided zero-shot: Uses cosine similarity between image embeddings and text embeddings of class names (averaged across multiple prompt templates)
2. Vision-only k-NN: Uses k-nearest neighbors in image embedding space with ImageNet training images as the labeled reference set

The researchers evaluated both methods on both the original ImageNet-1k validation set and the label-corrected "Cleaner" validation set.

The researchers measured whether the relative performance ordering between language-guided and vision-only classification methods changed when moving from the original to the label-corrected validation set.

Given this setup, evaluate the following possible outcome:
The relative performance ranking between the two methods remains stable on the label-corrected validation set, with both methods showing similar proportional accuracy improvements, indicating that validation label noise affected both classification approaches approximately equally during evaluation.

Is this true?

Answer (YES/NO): NO